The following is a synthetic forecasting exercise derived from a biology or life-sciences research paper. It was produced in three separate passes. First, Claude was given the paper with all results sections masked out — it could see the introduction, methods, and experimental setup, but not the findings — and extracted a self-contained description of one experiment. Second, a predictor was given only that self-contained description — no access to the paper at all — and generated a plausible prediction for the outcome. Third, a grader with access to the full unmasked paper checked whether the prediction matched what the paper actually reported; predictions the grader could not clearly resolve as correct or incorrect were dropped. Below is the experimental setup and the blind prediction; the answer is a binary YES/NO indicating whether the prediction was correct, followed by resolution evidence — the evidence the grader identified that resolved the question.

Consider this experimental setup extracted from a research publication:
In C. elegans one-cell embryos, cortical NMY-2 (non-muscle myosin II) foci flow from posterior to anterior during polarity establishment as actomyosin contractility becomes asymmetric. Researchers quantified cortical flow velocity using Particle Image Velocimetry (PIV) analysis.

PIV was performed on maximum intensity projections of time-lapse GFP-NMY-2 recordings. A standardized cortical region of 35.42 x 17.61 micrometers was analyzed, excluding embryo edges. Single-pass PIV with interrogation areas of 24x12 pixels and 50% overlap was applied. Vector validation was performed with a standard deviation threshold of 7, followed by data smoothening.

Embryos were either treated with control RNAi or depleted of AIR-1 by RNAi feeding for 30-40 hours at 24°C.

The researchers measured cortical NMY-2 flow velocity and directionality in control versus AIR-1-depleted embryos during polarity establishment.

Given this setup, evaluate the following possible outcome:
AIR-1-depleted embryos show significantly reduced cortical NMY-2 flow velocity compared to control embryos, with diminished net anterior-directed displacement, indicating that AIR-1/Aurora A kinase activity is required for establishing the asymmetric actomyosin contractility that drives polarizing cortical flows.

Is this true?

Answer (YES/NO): YES